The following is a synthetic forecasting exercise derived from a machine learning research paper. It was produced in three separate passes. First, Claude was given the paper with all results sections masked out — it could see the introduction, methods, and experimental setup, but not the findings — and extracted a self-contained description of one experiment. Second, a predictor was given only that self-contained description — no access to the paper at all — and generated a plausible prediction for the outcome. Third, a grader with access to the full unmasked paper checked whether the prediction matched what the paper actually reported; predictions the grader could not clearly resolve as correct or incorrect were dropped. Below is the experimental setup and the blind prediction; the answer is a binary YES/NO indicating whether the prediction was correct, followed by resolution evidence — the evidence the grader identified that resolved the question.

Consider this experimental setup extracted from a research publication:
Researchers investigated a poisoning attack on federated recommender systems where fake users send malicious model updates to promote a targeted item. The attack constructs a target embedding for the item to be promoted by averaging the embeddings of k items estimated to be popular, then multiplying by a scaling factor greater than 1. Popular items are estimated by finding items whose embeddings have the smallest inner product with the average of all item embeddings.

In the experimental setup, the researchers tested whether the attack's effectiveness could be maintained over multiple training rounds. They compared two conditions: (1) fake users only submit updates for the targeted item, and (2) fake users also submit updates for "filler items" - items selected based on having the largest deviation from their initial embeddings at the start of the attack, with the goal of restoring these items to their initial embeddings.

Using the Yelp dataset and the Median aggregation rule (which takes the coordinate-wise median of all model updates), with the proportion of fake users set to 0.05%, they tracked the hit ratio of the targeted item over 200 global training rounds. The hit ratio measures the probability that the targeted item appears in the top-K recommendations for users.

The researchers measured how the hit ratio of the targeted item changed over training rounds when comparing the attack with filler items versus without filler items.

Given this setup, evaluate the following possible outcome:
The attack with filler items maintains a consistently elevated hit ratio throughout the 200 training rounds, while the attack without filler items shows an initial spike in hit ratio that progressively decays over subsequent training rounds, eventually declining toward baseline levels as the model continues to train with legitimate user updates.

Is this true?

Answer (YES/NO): NO